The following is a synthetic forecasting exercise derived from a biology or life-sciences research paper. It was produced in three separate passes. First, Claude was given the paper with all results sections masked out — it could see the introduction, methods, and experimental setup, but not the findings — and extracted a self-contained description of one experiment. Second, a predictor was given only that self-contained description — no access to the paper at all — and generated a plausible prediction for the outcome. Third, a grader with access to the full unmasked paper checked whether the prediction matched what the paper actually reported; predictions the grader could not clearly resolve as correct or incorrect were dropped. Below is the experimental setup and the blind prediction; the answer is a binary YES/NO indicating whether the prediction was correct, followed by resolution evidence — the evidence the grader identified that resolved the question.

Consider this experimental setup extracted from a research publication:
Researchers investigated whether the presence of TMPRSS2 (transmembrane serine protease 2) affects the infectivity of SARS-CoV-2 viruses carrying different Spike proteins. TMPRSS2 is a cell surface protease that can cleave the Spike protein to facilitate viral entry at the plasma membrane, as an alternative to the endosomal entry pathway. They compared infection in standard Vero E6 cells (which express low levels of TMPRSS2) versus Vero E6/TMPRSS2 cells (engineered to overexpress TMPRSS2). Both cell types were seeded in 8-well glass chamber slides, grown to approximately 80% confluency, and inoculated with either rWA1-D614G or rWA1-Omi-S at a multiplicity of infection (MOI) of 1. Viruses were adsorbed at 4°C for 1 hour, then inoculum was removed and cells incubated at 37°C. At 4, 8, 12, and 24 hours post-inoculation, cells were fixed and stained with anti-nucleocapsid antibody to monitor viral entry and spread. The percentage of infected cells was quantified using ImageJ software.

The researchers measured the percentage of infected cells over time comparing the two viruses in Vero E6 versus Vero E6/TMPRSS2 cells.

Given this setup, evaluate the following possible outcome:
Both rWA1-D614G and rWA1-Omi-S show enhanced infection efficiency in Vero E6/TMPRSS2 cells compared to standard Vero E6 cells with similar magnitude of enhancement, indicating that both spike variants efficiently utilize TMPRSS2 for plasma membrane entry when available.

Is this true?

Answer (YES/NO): NO